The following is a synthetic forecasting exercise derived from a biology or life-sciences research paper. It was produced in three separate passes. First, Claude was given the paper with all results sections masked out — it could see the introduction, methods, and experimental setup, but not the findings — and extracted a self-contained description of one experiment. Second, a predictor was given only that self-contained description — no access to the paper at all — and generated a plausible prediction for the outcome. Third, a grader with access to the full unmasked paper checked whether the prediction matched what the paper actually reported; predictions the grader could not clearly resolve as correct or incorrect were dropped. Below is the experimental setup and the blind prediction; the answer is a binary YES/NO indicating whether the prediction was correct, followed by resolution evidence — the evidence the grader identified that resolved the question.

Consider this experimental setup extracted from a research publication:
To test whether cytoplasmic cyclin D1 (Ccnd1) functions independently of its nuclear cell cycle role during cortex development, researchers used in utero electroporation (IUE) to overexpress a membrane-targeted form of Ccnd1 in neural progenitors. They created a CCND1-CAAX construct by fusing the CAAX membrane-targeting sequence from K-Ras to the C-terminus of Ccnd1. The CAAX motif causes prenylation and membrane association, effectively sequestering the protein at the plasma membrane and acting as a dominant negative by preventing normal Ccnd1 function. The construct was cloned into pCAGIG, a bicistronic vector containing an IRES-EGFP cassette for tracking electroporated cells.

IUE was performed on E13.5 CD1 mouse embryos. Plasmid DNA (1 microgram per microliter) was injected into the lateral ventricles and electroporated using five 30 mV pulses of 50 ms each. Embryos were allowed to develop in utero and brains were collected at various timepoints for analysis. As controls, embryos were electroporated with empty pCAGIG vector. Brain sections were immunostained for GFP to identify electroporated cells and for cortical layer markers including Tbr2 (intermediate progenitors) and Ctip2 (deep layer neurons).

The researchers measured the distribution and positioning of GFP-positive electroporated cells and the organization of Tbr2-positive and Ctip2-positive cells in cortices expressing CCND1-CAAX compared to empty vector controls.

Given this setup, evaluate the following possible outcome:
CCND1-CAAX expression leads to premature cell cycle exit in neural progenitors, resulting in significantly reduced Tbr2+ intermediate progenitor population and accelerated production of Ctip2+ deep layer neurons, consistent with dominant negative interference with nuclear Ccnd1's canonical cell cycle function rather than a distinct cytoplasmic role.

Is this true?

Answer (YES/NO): NO